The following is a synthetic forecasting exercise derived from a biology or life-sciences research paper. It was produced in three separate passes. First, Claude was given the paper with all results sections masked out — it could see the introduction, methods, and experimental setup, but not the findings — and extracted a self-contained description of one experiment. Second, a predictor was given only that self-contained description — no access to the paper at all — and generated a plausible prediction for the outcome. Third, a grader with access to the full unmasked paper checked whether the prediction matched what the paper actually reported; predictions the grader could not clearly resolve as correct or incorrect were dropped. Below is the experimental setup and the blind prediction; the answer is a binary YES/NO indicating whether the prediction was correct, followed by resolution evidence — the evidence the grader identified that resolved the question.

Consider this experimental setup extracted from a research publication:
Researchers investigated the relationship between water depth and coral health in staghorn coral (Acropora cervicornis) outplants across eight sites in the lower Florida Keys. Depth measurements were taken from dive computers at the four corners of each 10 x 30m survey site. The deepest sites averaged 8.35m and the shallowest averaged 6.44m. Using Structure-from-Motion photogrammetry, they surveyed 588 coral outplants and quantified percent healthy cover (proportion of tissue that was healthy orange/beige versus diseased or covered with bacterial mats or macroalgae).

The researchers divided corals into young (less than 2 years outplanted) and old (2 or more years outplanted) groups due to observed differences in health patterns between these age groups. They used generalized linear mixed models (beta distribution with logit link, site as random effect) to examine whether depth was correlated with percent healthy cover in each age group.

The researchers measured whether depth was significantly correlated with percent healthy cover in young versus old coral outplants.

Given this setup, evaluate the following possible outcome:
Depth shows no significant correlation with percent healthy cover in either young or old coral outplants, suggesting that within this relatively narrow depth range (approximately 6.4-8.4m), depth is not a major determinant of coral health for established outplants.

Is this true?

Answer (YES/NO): NO